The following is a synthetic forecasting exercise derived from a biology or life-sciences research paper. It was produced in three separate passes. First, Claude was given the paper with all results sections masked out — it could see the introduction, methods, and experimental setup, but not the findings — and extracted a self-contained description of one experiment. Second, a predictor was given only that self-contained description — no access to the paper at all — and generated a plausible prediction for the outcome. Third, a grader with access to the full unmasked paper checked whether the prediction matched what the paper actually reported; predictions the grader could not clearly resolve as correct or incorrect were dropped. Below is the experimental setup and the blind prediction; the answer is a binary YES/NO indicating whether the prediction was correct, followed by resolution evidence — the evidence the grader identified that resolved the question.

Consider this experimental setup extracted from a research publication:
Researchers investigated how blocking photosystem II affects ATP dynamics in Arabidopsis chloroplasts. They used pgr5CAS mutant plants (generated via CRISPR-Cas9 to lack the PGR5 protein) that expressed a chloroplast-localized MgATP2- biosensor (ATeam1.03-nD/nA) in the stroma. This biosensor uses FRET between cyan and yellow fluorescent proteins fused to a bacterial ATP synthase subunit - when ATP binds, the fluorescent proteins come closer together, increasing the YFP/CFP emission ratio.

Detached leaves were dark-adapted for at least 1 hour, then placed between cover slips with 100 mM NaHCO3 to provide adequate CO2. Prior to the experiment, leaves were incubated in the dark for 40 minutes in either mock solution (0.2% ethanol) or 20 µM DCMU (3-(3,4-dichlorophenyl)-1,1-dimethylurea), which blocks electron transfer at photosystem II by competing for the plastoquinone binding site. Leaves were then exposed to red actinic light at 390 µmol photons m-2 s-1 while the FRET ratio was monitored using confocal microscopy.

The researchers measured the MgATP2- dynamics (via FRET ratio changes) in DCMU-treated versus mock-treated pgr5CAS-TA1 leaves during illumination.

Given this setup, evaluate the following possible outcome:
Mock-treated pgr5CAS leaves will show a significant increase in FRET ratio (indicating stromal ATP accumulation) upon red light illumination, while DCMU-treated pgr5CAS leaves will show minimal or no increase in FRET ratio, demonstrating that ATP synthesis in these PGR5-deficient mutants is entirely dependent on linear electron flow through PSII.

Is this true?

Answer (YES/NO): YES